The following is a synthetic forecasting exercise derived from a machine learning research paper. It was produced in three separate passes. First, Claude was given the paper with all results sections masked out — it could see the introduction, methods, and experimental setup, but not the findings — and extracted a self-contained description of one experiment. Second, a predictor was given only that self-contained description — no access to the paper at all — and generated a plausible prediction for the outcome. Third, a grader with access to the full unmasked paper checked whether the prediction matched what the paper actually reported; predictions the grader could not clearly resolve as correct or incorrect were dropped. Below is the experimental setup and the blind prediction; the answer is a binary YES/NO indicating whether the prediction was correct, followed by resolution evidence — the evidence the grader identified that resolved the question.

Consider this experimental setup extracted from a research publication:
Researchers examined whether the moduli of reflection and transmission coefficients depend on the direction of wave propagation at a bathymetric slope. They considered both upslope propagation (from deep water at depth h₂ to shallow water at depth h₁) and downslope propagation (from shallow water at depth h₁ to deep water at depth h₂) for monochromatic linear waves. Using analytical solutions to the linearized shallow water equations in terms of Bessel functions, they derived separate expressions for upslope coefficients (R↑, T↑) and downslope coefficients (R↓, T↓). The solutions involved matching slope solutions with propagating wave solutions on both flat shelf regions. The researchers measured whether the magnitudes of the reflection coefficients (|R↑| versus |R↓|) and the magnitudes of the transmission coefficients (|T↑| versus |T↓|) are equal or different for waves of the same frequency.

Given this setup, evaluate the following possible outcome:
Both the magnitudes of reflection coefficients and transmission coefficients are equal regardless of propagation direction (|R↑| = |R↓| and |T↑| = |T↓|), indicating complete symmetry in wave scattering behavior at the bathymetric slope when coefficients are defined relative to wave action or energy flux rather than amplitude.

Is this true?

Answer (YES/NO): YES